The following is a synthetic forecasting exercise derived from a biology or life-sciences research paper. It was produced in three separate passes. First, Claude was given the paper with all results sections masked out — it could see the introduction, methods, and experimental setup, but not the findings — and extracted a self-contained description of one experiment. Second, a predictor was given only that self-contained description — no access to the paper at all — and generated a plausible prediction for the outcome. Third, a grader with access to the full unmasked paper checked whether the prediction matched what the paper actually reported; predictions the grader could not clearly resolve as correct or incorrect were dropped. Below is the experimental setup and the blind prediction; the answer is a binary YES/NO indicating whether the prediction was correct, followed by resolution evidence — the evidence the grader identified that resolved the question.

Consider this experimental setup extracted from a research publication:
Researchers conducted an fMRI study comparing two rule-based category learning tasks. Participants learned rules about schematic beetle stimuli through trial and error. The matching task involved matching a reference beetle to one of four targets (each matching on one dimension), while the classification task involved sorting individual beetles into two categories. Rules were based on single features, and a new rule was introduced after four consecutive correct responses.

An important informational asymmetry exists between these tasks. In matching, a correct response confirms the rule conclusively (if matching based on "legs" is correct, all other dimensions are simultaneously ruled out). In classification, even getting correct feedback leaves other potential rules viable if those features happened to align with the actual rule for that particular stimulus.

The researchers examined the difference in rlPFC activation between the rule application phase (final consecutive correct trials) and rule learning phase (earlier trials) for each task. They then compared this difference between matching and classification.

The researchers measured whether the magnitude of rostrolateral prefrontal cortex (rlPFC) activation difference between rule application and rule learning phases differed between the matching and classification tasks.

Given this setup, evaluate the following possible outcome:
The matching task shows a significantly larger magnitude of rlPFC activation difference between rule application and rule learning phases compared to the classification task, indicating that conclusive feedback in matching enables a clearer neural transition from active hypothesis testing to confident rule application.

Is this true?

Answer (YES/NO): YES